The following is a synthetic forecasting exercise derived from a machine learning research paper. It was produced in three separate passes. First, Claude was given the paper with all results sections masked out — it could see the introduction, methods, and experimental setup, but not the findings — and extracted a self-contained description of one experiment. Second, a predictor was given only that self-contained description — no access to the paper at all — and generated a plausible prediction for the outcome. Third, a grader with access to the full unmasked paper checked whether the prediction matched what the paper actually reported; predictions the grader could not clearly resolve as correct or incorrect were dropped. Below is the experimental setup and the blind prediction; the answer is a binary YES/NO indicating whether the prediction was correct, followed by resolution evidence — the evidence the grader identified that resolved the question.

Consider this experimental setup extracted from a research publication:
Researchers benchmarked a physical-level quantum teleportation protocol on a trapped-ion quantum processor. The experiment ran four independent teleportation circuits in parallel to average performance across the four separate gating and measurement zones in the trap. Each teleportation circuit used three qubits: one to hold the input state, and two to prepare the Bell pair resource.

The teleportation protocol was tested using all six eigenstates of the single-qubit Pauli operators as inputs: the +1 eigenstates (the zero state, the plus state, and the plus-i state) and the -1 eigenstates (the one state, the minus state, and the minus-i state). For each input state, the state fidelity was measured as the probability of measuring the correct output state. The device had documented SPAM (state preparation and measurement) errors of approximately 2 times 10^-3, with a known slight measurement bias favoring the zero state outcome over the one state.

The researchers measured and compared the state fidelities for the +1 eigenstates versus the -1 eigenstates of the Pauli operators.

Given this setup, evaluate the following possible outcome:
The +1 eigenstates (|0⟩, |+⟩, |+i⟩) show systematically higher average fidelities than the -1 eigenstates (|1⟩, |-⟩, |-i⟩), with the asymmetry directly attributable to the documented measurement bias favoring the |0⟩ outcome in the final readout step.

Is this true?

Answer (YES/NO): NO